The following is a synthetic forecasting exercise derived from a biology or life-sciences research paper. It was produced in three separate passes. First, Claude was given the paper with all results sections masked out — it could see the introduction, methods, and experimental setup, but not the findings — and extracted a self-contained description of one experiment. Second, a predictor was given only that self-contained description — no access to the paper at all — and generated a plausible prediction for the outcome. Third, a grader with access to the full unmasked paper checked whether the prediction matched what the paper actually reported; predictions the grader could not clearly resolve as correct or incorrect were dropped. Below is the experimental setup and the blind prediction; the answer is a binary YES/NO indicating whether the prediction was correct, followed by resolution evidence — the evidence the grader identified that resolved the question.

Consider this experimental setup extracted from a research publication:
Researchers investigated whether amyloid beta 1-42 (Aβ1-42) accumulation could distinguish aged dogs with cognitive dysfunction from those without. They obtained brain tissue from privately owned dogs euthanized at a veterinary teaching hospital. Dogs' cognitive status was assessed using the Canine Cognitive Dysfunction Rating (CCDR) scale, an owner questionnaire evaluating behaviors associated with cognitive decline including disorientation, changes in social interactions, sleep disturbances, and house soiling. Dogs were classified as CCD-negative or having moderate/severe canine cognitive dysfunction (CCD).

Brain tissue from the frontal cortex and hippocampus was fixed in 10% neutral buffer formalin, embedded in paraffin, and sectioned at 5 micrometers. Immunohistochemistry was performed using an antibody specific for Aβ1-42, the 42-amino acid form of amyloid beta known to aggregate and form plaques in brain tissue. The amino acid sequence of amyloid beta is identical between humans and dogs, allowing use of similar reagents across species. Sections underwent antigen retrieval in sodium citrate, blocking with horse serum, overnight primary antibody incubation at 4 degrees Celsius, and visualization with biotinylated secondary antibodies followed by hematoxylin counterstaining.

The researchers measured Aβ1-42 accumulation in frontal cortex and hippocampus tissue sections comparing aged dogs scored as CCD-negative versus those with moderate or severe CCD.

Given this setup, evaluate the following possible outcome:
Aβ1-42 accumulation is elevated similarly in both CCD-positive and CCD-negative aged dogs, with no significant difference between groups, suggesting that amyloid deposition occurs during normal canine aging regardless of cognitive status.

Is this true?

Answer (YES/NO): YES